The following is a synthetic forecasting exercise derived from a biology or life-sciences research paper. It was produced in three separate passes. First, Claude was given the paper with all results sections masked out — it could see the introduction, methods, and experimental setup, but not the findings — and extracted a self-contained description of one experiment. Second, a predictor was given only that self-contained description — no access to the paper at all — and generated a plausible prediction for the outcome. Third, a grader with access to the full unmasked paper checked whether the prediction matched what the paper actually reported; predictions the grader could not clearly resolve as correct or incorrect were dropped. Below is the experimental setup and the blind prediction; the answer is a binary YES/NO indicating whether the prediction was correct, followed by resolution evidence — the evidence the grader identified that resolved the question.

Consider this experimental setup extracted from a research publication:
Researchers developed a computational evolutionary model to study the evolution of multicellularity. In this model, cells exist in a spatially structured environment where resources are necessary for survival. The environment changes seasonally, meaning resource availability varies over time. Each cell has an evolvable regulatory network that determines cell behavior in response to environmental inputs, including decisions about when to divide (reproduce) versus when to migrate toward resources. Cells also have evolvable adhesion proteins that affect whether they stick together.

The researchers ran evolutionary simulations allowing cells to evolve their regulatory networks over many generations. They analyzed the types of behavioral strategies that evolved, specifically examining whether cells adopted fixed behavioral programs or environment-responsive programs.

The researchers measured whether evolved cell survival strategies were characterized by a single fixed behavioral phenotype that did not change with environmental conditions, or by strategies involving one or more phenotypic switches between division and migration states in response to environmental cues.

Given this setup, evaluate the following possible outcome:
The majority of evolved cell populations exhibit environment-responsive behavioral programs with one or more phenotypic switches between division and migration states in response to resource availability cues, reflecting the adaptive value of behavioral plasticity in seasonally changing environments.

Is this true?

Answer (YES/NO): YES